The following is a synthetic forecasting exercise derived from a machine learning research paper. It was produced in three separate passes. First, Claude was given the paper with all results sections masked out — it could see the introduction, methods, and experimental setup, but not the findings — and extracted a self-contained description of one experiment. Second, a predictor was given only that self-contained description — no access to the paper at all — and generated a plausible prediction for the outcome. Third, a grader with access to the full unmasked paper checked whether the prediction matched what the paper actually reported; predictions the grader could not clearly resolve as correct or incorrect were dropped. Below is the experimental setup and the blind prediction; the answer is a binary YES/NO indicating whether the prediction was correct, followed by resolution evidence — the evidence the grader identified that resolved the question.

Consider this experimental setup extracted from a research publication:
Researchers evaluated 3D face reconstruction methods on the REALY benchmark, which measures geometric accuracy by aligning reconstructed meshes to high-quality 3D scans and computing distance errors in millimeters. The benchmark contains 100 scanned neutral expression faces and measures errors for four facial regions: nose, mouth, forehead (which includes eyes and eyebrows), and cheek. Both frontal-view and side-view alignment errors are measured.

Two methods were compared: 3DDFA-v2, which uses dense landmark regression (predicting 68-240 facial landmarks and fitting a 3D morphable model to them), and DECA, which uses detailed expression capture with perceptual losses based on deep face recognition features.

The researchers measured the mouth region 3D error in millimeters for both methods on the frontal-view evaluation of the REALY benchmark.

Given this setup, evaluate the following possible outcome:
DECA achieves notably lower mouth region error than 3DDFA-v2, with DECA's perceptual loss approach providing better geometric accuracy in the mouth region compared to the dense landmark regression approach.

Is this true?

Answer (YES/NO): NO